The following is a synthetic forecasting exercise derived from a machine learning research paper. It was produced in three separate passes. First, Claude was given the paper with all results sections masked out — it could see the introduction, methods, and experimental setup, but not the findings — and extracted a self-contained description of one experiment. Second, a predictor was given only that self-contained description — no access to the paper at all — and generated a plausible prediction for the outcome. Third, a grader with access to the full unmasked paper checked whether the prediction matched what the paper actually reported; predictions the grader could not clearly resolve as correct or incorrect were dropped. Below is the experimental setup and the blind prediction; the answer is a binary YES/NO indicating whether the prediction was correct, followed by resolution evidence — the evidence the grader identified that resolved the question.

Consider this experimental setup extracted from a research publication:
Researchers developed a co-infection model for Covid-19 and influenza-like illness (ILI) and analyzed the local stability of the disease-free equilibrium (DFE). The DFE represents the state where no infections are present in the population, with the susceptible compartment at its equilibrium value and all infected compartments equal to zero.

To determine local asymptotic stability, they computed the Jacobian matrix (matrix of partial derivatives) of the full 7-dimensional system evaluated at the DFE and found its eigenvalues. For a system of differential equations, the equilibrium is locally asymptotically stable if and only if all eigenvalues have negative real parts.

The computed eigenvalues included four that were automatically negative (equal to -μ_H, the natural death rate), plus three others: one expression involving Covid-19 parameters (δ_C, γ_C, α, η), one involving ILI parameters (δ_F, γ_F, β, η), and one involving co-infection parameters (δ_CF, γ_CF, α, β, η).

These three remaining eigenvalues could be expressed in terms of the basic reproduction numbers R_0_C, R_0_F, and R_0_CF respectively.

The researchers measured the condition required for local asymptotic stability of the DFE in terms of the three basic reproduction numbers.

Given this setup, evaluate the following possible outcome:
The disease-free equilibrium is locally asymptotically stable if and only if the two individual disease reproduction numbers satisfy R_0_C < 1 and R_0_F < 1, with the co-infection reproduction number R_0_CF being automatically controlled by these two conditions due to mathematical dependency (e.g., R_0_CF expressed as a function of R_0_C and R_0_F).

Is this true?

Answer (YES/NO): NO